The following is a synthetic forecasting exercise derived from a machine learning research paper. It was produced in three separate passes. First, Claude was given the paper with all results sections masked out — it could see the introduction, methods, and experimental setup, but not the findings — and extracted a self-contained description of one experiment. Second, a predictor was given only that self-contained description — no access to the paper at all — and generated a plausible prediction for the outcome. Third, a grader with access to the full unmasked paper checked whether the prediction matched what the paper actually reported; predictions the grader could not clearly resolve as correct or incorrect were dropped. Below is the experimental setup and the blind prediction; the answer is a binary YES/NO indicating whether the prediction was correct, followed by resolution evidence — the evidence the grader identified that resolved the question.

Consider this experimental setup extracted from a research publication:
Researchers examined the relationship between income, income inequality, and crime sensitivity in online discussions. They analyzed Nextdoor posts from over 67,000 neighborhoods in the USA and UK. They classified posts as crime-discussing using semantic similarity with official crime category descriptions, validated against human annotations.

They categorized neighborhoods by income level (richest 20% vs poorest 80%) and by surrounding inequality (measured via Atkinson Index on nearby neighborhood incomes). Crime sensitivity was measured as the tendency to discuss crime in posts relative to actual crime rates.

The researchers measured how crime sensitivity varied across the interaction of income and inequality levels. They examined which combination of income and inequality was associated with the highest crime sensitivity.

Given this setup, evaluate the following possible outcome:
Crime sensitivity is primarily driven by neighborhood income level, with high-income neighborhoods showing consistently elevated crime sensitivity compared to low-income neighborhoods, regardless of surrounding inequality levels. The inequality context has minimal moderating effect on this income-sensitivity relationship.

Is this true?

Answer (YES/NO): NO